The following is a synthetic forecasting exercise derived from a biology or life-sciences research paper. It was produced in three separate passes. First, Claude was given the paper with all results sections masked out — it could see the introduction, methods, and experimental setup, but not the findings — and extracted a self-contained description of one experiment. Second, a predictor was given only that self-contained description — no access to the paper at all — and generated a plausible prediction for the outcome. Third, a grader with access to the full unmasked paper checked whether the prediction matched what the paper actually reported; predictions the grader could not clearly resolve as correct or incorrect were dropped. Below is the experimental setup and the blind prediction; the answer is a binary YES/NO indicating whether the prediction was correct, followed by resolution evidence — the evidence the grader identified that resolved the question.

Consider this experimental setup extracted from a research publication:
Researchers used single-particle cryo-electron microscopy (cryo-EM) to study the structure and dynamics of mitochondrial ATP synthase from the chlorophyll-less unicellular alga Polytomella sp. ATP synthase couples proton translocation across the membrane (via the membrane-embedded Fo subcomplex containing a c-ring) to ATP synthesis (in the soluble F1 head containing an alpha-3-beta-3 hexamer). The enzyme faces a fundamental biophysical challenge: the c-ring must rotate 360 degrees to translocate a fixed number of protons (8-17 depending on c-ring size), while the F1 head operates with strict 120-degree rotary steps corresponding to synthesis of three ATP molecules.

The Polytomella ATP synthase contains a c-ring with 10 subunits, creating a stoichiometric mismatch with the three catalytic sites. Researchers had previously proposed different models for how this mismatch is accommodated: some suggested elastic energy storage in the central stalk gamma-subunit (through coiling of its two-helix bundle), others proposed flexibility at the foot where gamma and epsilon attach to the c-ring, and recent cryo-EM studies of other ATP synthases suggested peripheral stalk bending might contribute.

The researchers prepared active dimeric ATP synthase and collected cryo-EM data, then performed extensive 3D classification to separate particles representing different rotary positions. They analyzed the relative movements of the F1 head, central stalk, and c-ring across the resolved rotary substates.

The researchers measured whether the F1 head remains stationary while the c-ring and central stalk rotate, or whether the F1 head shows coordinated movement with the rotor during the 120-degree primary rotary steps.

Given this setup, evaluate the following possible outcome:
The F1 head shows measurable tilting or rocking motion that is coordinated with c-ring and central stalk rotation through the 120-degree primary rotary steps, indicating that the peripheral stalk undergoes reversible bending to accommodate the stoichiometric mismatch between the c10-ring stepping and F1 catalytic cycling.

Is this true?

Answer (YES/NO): NO